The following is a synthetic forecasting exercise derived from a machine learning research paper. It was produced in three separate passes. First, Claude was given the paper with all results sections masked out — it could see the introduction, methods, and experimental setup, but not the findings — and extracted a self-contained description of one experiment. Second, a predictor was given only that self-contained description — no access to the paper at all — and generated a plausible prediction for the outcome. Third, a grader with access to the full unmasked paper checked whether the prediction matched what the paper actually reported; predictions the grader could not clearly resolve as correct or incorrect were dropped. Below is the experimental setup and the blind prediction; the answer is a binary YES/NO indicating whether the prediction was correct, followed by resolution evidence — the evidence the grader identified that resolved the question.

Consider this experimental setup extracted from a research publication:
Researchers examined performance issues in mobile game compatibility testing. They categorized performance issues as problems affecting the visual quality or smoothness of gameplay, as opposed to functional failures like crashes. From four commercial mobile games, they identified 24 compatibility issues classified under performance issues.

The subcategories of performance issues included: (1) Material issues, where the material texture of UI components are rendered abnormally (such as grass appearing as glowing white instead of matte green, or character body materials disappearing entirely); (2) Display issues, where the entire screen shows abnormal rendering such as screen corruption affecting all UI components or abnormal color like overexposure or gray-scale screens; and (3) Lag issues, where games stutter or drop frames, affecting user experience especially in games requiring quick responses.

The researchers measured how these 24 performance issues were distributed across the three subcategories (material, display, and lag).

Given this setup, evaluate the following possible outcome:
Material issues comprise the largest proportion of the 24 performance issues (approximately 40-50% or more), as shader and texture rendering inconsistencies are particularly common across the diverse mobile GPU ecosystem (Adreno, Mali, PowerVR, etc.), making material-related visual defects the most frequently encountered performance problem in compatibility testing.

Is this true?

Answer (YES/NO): YES